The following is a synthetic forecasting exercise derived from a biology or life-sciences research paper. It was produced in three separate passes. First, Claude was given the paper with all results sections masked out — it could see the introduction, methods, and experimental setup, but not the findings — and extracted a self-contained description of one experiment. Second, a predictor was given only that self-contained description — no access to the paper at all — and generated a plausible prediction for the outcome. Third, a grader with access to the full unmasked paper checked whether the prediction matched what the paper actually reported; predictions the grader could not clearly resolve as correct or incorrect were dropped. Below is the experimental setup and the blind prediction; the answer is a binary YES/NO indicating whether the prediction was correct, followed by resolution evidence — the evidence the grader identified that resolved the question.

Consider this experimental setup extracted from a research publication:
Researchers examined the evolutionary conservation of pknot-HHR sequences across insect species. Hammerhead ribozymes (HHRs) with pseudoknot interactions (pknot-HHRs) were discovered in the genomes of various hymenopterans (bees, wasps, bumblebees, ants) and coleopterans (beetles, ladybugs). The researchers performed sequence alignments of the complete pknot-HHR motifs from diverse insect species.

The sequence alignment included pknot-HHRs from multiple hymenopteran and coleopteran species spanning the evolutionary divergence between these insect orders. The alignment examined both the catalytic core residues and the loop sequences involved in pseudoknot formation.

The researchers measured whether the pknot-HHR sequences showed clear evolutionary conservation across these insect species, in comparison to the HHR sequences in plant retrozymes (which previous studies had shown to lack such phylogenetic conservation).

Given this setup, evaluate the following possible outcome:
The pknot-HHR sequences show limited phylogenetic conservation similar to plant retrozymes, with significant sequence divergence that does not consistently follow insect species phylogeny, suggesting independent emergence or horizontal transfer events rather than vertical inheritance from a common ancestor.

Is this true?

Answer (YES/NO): NO